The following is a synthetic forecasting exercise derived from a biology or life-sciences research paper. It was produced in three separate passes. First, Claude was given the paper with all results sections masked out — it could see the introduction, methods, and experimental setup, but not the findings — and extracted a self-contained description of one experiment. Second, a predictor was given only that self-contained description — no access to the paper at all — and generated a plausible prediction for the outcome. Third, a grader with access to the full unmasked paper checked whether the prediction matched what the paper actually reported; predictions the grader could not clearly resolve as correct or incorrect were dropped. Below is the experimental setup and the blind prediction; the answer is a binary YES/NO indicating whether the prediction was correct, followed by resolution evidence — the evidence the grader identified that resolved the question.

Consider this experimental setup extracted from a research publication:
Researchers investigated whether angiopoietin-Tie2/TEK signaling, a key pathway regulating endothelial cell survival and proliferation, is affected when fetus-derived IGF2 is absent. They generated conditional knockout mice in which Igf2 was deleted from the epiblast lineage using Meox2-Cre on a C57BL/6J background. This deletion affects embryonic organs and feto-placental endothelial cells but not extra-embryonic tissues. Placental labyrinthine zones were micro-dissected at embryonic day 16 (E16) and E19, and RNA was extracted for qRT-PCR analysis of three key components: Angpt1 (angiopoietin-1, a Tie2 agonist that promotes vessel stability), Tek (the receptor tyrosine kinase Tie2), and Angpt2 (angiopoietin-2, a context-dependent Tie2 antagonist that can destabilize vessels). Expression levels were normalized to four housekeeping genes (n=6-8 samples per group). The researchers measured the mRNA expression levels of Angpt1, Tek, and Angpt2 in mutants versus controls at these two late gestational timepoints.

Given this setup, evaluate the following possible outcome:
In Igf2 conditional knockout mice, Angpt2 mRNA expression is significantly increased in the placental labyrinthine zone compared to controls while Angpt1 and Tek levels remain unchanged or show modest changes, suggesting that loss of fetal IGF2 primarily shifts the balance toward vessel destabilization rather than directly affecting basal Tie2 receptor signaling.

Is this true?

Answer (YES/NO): NO